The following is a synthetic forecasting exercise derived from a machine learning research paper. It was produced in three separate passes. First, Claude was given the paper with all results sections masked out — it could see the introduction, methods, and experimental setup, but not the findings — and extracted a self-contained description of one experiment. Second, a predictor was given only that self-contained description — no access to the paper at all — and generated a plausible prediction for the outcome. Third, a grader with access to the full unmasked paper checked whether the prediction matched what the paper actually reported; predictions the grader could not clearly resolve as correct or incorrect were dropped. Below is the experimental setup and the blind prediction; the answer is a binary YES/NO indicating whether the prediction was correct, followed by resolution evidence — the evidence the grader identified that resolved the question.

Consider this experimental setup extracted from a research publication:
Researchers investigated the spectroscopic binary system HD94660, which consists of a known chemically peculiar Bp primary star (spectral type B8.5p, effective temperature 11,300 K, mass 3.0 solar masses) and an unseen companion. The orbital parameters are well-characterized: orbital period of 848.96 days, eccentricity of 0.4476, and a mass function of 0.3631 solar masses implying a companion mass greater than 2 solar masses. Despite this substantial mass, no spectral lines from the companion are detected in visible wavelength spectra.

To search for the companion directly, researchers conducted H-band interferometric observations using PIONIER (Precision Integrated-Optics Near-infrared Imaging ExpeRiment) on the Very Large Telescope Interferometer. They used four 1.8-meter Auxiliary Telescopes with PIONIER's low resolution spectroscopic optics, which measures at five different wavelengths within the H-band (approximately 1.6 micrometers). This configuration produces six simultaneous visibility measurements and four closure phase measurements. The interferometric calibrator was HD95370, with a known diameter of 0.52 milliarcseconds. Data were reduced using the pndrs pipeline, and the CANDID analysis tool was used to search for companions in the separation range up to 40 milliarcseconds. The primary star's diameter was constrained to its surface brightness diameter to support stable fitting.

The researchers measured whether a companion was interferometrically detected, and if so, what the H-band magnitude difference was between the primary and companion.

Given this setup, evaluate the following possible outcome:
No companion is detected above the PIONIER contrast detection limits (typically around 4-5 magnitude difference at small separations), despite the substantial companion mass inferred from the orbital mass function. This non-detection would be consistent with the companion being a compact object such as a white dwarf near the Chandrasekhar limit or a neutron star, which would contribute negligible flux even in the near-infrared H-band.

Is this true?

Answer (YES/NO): NO